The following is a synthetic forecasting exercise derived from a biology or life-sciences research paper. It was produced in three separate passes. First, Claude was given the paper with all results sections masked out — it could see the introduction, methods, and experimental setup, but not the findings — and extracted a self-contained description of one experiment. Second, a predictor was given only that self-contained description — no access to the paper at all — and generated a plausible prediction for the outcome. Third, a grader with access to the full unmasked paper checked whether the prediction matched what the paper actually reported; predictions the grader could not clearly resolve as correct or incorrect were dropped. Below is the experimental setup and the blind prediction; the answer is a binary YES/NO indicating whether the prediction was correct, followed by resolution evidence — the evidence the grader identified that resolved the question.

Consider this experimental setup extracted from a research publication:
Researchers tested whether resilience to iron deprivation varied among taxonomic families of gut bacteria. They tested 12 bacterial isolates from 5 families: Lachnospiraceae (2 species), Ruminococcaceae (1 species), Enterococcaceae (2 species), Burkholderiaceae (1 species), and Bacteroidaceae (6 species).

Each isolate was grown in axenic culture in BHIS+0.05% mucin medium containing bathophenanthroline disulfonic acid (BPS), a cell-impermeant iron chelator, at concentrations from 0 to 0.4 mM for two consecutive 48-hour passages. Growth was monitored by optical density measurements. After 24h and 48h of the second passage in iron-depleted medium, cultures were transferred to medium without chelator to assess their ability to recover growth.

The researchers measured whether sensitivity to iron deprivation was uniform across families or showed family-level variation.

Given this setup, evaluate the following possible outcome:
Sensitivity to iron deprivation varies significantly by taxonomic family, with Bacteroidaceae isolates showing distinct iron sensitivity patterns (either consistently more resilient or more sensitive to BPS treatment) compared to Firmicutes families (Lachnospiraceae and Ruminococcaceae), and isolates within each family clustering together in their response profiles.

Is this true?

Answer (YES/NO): NO